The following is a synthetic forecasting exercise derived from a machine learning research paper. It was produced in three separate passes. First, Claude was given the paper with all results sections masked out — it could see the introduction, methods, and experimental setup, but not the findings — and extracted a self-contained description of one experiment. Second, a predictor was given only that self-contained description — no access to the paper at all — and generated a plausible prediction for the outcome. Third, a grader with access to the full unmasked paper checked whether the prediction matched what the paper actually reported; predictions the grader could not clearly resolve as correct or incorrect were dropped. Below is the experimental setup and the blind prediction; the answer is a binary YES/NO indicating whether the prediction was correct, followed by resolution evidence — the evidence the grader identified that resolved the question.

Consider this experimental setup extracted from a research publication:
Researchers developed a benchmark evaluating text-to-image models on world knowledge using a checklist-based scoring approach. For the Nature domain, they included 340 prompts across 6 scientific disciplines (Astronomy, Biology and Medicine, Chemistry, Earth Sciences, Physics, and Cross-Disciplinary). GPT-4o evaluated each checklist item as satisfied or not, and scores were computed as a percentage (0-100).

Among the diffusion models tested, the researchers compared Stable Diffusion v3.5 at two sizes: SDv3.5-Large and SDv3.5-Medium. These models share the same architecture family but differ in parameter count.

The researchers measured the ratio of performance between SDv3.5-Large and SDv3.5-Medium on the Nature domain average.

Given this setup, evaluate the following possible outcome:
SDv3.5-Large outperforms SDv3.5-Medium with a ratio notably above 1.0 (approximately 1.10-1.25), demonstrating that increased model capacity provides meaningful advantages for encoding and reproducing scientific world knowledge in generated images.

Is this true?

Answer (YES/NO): NO